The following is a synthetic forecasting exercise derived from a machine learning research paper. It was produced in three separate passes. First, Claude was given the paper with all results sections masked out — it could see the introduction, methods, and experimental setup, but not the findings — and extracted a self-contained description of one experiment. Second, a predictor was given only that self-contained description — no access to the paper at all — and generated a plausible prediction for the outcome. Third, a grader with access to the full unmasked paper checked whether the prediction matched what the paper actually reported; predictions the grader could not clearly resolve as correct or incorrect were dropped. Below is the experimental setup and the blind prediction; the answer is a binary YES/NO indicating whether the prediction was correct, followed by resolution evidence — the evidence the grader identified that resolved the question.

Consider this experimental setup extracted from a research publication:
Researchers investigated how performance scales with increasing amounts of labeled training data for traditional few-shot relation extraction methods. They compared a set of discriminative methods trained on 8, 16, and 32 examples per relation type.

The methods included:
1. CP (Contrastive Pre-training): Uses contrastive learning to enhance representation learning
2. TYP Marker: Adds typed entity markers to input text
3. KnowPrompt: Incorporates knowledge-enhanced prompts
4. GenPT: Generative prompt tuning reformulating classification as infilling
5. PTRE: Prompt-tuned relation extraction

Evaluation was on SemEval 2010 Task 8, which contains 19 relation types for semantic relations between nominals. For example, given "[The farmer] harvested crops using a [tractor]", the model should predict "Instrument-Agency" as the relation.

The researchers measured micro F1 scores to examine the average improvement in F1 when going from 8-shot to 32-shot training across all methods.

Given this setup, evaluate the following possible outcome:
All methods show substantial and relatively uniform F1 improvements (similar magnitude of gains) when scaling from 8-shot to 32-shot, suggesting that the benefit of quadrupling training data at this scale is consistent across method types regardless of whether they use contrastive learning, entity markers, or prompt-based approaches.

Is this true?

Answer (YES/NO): NO